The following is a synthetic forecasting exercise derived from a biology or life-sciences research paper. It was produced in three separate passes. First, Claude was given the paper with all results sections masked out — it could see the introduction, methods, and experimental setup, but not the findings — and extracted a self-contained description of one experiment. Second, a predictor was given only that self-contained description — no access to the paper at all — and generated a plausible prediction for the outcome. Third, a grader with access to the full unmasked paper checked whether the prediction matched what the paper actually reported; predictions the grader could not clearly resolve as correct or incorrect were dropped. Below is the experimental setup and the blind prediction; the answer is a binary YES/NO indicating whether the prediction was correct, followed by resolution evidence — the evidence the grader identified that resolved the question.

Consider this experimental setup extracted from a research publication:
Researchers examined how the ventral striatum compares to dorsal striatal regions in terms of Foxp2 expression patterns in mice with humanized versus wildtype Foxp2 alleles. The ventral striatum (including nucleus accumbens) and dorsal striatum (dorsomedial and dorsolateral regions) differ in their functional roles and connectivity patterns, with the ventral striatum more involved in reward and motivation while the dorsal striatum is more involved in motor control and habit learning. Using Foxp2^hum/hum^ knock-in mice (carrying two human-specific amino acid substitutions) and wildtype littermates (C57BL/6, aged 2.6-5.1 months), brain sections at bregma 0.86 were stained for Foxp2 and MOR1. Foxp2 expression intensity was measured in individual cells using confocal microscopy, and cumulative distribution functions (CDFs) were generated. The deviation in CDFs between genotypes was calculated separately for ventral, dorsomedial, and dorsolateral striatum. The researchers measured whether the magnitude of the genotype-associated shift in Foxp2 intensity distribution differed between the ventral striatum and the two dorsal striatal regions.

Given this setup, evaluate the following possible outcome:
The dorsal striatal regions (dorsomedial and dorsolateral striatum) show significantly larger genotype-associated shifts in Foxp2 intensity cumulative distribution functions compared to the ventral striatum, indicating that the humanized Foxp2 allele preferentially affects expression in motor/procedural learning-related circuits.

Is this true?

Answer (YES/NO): NO